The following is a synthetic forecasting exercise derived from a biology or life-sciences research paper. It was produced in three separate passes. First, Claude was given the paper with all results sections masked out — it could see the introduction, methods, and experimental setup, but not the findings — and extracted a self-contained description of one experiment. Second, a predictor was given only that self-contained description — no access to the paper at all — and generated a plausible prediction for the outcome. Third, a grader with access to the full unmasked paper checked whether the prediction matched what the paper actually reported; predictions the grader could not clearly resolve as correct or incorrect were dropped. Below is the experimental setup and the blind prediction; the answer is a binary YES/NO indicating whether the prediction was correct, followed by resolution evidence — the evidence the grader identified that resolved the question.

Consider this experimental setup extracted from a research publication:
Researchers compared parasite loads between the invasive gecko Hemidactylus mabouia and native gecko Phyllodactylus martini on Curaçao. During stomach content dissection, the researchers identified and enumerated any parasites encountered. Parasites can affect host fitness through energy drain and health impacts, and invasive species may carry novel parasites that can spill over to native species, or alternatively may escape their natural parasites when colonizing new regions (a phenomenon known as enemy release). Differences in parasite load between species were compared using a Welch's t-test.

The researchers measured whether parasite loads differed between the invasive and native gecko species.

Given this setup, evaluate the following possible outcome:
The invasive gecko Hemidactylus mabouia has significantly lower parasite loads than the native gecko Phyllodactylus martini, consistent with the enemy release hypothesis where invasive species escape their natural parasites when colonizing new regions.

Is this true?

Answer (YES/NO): YES